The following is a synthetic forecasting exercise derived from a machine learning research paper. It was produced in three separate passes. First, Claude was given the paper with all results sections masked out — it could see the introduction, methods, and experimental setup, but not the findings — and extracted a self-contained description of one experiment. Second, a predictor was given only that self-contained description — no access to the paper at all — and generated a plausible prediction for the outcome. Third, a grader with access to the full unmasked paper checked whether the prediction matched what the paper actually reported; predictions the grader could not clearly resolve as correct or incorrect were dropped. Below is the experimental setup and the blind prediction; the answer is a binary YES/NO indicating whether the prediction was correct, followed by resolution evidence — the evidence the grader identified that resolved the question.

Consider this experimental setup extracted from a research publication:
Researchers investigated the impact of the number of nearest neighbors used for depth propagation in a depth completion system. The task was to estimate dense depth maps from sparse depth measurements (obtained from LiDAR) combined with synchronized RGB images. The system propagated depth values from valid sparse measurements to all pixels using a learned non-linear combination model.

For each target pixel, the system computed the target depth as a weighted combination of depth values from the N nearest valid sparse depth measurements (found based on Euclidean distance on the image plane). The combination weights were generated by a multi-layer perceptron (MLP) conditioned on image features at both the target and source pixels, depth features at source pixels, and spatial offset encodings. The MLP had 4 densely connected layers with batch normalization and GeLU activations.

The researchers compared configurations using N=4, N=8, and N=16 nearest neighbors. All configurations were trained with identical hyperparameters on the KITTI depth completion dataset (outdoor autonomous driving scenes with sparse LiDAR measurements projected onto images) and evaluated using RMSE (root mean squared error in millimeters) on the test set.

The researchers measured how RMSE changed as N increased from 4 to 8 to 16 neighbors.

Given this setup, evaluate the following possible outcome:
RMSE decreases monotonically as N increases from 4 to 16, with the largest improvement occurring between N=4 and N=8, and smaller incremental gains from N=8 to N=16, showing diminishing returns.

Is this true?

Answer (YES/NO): NO